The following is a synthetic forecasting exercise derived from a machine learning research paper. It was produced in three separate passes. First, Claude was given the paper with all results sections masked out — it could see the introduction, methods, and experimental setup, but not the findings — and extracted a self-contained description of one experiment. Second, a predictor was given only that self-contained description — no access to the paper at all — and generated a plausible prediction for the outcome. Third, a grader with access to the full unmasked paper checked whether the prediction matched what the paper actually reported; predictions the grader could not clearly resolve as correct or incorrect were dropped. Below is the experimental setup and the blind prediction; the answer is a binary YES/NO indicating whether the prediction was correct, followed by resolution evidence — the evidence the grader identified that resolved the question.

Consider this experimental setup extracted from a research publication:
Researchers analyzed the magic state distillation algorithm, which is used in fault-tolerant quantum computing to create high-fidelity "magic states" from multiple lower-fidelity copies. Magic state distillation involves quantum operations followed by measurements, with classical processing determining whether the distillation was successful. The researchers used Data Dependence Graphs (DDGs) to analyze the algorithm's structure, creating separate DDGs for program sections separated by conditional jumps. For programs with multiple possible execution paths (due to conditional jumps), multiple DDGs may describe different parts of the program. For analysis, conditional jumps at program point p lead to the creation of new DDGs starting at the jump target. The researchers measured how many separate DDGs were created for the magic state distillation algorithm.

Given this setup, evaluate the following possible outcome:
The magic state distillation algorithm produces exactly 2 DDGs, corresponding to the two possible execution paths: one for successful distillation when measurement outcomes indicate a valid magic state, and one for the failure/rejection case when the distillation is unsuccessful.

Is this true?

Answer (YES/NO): NO